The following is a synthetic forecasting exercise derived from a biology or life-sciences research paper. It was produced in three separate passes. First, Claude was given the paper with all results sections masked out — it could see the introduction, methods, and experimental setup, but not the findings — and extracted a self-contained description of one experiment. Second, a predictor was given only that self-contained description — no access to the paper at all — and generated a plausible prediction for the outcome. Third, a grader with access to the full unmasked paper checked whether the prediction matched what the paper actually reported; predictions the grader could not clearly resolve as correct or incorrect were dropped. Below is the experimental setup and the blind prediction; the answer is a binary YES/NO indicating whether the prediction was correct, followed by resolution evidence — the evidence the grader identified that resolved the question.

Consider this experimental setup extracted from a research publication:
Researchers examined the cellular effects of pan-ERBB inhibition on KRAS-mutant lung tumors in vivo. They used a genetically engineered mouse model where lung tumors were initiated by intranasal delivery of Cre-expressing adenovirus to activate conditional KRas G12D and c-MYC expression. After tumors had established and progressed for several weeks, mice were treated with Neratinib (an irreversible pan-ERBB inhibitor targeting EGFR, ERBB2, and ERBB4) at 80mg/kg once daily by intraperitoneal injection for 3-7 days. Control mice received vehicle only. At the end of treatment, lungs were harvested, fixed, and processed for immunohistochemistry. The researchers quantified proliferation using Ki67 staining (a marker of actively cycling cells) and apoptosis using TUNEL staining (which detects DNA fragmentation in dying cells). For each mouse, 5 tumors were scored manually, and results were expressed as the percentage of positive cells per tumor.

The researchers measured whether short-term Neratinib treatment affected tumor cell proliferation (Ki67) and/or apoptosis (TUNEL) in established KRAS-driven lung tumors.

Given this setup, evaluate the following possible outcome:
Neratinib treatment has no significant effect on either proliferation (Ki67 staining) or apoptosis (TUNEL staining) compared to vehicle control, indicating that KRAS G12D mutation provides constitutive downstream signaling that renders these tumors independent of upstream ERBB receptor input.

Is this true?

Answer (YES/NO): NO